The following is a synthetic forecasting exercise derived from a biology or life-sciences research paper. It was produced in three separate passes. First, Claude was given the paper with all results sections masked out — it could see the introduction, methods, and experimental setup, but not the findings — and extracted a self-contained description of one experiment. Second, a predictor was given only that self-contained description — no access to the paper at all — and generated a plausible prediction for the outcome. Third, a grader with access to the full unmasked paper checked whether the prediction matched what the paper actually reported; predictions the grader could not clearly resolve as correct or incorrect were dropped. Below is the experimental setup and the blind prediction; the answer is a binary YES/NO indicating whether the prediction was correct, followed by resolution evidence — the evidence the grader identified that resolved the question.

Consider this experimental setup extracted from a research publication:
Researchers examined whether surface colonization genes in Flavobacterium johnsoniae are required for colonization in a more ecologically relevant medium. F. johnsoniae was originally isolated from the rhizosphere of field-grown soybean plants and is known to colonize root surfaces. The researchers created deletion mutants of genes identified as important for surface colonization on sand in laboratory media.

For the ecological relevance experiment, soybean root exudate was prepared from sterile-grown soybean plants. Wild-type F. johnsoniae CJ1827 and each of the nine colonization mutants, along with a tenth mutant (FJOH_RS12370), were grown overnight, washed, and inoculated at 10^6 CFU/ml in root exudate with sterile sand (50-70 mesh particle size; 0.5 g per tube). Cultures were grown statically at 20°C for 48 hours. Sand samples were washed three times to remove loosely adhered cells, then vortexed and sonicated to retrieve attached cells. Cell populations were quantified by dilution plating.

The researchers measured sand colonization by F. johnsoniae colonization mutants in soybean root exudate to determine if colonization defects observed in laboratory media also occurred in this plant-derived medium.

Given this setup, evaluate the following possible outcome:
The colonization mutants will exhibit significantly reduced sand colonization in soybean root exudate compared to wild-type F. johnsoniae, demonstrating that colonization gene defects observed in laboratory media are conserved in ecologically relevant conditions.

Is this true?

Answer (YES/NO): NO